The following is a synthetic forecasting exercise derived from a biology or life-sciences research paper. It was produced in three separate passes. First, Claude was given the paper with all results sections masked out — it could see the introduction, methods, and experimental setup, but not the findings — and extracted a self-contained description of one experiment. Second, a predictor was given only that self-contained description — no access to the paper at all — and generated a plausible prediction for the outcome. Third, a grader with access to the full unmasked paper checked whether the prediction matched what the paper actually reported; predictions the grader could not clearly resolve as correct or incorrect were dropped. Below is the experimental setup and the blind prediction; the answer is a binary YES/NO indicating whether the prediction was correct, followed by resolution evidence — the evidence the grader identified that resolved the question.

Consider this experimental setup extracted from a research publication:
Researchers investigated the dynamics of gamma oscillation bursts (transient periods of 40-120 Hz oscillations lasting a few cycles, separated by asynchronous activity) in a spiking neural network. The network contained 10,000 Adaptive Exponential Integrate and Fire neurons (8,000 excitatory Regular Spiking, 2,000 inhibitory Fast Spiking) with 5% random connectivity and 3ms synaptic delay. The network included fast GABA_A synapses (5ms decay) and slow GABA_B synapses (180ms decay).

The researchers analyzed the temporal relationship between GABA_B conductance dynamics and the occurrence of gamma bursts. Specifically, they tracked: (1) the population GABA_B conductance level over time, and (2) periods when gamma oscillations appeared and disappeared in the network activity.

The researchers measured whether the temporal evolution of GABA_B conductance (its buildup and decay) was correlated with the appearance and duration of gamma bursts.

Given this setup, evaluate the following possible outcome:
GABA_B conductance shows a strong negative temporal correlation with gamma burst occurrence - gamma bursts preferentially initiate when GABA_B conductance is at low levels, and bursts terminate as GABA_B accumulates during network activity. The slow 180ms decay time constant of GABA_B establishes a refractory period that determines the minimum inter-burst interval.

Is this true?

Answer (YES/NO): YES